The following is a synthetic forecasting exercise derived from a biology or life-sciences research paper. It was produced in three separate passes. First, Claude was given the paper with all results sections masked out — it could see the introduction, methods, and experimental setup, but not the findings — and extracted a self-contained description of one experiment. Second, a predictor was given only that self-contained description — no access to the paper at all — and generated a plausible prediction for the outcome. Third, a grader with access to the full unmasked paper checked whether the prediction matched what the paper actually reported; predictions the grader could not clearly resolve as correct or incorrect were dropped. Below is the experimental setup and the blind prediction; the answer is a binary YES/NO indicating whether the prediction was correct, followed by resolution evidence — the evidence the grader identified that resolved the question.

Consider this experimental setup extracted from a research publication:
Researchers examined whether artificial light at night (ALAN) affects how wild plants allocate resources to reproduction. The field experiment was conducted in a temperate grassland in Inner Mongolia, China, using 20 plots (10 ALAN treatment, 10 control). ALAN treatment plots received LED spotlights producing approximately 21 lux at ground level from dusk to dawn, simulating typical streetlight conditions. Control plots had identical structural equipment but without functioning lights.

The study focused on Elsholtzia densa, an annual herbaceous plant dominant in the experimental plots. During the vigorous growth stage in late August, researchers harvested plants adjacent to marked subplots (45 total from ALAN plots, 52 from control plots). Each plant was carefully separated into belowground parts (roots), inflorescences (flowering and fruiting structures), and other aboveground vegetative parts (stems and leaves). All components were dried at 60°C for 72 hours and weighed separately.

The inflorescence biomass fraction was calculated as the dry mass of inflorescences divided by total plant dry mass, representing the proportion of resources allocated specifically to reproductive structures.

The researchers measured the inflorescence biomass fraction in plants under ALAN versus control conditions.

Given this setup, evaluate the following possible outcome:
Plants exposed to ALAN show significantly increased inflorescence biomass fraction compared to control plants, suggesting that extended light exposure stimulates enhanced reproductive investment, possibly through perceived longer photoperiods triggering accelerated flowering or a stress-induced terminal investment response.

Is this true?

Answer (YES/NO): NO